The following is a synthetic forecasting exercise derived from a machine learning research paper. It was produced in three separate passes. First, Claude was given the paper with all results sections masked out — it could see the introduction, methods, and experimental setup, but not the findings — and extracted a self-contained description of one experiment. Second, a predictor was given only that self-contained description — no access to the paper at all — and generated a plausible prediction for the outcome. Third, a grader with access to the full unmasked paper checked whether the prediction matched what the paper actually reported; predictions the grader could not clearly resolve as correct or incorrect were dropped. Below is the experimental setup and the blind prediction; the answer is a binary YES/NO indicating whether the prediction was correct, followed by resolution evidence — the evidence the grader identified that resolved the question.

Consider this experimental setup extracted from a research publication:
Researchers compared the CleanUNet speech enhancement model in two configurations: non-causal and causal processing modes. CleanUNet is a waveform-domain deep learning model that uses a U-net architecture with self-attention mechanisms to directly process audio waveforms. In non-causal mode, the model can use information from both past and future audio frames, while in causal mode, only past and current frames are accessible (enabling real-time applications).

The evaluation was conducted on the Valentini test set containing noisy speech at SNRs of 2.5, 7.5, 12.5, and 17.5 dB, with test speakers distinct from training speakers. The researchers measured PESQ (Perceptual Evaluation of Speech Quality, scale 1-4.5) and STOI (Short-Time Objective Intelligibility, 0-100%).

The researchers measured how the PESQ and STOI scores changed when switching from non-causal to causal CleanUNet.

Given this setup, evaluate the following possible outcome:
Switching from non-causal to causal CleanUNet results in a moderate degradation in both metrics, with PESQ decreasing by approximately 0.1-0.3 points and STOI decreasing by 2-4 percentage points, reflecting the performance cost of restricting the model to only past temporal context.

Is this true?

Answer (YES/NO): NO